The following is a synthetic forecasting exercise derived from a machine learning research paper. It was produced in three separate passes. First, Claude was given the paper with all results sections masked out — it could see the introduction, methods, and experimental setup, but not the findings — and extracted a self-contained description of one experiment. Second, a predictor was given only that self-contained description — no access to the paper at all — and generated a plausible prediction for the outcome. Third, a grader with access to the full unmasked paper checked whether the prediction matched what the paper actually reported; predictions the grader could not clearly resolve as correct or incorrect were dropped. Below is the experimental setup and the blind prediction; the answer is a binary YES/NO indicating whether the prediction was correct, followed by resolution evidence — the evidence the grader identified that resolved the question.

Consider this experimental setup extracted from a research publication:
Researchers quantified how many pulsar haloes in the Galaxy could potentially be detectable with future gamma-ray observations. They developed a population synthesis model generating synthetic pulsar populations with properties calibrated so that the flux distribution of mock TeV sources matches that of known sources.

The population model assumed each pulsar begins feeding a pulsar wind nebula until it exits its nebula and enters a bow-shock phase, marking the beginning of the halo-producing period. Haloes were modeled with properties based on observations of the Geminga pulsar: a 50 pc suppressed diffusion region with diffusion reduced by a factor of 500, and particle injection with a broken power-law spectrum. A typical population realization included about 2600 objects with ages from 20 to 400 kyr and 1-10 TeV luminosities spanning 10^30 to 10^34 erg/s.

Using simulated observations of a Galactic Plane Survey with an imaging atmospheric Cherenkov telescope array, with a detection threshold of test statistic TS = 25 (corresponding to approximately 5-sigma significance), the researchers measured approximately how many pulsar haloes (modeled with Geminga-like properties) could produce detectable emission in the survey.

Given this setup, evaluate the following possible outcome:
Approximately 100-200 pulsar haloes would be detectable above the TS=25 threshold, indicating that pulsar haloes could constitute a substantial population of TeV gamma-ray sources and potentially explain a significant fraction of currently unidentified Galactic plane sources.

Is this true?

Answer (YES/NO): NO